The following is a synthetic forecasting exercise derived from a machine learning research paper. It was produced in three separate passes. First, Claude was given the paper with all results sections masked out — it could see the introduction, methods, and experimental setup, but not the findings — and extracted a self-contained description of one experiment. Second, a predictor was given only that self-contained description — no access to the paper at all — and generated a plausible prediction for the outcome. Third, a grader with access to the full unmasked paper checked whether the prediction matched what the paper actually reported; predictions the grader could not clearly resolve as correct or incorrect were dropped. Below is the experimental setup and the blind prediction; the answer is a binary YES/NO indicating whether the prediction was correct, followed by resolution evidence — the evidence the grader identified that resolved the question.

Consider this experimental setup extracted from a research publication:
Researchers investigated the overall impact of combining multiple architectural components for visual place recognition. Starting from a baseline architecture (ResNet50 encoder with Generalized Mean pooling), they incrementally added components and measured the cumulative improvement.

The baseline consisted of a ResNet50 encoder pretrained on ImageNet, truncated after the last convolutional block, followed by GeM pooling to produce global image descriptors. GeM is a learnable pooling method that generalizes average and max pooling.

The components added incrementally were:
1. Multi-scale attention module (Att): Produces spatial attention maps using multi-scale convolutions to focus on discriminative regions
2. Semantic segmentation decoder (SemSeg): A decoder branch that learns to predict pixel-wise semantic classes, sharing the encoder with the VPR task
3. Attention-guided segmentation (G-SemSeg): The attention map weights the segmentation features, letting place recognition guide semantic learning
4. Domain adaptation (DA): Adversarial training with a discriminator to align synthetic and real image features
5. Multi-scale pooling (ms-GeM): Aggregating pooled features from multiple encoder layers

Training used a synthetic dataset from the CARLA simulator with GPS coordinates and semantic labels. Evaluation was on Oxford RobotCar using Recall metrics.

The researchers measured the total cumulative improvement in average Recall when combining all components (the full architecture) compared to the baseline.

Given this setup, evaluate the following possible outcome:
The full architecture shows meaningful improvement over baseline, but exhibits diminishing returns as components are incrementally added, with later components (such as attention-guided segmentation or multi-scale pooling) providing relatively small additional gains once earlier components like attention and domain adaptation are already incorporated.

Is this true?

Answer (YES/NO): NO